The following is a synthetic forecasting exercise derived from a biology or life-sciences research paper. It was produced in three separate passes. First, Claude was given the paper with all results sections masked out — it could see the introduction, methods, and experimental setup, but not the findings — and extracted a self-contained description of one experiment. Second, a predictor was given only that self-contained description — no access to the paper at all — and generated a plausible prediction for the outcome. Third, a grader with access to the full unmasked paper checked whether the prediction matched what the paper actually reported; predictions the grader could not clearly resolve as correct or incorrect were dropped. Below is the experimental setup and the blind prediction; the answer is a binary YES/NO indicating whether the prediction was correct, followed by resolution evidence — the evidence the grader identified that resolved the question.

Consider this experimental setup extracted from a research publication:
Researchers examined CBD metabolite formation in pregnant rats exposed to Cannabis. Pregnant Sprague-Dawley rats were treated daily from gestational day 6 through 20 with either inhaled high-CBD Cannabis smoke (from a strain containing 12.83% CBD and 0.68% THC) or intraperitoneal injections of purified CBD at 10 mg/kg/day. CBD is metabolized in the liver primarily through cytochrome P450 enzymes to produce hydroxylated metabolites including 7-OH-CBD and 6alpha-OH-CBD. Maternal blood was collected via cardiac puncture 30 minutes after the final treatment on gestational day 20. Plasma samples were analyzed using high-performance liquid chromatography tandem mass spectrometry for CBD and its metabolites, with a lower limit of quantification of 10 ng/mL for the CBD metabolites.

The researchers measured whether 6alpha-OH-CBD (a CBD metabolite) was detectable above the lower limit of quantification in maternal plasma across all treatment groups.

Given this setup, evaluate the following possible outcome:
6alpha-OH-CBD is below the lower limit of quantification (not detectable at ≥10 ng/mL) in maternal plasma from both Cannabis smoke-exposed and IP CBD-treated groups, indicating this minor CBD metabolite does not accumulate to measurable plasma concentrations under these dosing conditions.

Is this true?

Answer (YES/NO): YES